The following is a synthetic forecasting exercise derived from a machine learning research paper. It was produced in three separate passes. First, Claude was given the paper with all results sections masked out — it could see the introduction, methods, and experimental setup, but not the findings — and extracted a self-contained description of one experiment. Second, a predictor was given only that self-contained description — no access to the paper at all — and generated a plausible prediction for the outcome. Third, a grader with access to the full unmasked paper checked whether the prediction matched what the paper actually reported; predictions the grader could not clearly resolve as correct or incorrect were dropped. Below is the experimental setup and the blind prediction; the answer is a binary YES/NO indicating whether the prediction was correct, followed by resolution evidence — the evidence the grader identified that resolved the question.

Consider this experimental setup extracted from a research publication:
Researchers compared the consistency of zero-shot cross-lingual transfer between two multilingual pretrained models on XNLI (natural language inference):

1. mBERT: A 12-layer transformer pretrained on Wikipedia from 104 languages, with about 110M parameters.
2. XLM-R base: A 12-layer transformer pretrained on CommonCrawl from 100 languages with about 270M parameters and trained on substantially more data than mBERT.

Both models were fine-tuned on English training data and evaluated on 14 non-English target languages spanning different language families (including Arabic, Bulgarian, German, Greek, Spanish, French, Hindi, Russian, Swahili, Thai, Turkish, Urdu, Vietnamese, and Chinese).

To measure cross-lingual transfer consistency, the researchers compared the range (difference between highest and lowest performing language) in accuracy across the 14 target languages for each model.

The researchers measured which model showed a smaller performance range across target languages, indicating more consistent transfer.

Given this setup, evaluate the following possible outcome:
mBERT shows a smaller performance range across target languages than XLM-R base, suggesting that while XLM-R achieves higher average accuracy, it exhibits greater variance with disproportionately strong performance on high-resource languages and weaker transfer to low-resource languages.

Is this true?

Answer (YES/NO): NO